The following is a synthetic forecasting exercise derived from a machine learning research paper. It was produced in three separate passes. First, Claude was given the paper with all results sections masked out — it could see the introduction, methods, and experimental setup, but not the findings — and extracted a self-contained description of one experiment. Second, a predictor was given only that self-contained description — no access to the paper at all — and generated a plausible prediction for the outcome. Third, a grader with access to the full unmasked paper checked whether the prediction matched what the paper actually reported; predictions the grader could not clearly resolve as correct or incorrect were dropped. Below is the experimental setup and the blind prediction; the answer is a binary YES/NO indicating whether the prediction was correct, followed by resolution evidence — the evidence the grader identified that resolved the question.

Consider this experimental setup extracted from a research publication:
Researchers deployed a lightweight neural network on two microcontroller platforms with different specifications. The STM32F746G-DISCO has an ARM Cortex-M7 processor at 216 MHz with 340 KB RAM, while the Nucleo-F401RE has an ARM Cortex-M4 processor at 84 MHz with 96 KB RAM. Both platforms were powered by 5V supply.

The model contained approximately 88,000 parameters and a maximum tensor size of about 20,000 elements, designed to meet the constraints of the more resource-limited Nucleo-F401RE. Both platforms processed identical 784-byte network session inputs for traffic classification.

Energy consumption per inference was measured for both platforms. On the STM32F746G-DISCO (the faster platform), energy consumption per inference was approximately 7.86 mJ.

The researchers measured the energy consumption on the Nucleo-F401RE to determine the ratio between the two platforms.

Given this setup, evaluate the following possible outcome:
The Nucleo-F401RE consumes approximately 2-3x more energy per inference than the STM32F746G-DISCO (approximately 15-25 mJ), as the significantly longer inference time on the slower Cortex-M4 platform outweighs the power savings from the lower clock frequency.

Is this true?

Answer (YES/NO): NO